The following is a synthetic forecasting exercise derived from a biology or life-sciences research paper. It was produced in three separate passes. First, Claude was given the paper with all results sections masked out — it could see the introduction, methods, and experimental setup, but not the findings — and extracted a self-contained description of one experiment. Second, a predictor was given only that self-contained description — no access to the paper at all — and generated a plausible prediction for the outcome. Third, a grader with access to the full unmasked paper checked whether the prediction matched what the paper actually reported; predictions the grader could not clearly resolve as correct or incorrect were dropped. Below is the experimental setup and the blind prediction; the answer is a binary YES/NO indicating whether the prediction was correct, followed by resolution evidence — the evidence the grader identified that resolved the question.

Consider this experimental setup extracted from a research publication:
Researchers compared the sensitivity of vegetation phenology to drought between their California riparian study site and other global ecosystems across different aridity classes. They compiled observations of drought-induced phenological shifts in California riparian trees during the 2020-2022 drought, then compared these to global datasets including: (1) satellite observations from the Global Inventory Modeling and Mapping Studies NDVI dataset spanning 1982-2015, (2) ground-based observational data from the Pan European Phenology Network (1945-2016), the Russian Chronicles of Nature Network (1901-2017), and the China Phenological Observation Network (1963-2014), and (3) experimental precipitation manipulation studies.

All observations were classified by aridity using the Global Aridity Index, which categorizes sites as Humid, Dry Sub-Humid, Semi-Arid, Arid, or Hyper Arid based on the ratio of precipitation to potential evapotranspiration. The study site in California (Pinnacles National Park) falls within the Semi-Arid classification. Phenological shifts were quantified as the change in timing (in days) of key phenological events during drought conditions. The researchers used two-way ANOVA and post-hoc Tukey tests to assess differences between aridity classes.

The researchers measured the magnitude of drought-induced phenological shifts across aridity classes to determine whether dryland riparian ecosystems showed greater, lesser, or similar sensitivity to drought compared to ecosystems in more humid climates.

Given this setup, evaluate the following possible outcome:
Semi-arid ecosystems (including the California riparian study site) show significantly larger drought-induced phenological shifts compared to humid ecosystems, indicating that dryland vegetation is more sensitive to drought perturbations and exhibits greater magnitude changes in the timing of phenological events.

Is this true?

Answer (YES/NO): NO